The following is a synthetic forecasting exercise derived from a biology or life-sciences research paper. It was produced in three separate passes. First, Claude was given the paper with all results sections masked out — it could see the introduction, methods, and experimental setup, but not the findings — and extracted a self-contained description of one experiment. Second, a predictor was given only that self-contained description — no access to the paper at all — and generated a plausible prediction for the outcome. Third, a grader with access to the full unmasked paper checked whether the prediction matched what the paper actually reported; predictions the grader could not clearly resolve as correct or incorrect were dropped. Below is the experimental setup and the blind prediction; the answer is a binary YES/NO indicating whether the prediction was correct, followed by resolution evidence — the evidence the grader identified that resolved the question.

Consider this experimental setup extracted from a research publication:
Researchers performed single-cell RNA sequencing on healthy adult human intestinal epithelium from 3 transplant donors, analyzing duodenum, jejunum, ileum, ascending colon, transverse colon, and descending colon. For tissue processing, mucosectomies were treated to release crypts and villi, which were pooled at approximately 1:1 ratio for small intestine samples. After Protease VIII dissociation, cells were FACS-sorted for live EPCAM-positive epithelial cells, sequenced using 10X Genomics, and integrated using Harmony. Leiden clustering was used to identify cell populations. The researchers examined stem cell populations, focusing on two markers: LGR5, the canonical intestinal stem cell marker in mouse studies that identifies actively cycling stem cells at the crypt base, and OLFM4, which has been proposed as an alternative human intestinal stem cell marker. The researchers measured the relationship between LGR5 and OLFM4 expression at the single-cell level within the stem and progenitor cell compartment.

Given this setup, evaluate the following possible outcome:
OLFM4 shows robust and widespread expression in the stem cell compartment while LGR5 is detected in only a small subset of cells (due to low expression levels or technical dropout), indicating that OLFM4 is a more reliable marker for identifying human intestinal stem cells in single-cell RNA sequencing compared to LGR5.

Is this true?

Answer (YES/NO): NO